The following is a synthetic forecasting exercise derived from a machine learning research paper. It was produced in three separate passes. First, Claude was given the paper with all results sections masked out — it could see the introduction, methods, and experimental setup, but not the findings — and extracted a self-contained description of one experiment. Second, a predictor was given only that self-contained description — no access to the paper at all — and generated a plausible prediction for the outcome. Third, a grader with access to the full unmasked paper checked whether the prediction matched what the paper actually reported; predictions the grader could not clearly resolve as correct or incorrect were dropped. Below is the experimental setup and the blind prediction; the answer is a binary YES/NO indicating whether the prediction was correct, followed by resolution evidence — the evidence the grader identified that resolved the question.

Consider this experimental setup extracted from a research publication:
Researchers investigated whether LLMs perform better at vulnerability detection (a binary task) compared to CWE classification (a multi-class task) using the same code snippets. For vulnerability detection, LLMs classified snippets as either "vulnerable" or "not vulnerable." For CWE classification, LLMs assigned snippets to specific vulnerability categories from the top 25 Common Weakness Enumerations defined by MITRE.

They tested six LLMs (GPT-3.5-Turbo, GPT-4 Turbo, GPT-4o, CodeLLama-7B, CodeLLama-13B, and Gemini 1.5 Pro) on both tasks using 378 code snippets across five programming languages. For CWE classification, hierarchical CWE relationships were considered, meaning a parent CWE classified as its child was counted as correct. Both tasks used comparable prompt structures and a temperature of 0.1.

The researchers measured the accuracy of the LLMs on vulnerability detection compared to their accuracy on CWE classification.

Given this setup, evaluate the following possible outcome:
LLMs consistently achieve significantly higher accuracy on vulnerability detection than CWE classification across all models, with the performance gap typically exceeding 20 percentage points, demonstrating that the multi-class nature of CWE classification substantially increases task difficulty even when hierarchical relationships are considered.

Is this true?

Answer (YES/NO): NO